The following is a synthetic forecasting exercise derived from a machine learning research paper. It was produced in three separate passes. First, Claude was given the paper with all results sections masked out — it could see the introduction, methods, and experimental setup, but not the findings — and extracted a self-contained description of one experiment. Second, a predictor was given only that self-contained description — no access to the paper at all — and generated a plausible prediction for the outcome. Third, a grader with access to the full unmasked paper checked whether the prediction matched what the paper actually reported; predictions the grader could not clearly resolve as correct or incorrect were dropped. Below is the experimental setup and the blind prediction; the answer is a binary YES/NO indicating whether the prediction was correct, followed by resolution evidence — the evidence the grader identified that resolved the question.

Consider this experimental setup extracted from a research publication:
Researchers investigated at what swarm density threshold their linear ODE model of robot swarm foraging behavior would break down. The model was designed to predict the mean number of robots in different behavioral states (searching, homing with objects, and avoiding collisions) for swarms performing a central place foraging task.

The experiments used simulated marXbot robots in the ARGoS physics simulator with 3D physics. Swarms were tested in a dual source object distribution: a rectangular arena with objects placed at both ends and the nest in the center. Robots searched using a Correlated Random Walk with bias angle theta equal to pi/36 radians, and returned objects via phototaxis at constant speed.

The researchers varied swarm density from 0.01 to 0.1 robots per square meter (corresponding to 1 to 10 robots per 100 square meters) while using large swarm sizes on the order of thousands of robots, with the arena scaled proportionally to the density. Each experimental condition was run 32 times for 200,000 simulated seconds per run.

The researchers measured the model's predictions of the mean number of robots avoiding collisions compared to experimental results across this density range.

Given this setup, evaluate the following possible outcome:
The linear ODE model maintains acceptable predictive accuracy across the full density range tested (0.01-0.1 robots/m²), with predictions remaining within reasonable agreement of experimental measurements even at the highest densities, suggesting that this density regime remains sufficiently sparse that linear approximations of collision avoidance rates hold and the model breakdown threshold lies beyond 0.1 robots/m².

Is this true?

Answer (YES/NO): NO